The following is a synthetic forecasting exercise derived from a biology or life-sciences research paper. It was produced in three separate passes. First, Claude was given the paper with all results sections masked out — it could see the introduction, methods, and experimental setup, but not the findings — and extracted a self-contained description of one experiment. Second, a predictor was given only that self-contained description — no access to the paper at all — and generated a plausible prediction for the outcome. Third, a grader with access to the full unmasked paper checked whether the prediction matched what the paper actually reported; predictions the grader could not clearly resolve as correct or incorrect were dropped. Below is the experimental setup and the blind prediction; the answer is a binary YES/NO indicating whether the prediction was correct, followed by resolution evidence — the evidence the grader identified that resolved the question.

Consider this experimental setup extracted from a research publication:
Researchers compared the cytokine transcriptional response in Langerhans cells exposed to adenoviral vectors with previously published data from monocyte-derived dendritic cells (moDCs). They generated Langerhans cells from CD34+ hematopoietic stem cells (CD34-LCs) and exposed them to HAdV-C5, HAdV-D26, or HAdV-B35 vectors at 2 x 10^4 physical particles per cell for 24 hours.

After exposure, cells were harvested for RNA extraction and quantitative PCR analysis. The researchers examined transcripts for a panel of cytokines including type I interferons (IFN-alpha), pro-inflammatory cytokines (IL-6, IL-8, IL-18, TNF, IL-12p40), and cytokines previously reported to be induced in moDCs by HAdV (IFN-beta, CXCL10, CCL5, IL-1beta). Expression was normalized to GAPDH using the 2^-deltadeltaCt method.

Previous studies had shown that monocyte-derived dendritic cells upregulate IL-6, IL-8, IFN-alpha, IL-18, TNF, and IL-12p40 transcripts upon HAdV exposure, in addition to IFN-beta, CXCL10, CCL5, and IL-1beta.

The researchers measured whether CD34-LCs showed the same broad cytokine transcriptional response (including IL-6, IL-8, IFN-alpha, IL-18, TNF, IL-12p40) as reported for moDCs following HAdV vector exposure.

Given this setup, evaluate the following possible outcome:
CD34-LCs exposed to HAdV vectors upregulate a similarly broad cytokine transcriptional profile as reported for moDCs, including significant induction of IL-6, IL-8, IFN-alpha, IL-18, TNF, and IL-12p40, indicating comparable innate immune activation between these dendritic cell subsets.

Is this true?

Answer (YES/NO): NO